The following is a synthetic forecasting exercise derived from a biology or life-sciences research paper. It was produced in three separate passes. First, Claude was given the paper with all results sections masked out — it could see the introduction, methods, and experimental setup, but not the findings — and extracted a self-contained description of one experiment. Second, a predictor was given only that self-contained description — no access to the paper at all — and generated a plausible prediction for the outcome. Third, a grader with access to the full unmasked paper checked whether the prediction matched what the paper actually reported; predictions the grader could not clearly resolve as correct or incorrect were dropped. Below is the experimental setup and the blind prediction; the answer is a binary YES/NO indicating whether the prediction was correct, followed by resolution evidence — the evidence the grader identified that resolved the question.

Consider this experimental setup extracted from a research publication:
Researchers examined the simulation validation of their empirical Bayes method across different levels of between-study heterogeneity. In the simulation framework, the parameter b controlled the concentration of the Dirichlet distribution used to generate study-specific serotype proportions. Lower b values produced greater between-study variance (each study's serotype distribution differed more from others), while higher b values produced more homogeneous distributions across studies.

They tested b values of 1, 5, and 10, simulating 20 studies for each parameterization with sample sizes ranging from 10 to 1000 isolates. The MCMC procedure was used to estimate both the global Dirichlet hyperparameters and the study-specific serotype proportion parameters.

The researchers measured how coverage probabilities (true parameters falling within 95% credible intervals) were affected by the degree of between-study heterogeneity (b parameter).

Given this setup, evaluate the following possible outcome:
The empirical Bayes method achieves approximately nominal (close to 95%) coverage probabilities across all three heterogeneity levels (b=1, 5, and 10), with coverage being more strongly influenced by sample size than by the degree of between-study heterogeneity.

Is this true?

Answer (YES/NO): NO